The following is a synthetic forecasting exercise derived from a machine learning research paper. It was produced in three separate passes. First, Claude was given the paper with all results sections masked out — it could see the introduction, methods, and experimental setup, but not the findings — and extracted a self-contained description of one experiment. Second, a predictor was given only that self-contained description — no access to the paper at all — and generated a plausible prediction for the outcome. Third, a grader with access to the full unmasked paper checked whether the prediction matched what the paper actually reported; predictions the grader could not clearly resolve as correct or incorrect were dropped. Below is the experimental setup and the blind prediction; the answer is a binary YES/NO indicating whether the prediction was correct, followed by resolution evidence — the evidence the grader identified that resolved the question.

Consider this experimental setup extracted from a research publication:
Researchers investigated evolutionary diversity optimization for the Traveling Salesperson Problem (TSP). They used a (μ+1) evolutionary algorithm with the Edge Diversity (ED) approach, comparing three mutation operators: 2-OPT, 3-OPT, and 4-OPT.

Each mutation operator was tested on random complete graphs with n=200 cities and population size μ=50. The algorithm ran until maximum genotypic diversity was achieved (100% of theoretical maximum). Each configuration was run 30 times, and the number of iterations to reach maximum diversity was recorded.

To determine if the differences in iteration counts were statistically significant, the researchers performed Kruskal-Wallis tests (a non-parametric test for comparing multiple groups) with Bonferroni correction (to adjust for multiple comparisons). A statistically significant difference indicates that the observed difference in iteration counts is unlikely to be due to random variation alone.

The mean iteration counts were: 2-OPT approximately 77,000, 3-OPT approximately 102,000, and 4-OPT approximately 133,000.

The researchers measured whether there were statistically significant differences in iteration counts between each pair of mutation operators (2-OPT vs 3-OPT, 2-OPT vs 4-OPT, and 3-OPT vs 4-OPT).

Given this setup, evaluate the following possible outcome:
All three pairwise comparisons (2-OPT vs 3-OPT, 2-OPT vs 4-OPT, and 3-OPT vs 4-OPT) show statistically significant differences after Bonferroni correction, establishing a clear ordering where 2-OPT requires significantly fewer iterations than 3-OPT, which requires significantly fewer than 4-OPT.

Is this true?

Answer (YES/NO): YES